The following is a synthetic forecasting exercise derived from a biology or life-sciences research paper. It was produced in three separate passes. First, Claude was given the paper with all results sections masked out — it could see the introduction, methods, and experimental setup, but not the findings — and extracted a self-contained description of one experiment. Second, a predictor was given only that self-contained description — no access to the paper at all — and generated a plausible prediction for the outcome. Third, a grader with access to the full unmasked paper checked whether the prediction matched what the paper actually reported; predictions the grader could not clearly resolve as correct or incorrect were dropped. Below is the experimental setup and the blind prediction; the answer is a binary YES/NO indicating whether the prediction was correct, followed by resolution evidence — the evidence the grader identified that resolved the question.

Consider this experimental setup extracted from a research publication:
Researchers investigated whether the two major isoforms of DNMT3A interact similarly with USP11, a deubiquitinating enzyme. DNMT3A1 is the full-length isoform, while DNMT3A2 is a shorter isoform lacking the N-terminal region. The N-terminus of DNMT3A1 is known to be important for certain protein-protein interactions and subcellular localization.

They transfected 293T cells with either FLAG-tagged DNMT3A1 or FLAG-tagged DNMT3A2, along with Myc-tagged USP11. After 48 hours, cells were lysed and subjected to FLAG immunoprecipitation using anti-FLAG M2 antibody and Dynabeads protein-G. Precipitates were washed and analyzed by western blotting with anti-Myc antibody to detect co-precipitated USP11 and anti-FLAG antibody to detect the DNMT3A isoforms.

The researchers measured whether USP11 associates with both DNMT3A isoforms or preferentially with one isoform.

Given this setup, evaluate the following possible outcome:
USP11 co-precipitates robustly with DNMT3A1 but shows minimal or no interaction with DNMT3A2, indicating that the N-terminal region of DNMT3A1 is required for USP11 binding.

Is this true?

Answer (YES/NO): YES